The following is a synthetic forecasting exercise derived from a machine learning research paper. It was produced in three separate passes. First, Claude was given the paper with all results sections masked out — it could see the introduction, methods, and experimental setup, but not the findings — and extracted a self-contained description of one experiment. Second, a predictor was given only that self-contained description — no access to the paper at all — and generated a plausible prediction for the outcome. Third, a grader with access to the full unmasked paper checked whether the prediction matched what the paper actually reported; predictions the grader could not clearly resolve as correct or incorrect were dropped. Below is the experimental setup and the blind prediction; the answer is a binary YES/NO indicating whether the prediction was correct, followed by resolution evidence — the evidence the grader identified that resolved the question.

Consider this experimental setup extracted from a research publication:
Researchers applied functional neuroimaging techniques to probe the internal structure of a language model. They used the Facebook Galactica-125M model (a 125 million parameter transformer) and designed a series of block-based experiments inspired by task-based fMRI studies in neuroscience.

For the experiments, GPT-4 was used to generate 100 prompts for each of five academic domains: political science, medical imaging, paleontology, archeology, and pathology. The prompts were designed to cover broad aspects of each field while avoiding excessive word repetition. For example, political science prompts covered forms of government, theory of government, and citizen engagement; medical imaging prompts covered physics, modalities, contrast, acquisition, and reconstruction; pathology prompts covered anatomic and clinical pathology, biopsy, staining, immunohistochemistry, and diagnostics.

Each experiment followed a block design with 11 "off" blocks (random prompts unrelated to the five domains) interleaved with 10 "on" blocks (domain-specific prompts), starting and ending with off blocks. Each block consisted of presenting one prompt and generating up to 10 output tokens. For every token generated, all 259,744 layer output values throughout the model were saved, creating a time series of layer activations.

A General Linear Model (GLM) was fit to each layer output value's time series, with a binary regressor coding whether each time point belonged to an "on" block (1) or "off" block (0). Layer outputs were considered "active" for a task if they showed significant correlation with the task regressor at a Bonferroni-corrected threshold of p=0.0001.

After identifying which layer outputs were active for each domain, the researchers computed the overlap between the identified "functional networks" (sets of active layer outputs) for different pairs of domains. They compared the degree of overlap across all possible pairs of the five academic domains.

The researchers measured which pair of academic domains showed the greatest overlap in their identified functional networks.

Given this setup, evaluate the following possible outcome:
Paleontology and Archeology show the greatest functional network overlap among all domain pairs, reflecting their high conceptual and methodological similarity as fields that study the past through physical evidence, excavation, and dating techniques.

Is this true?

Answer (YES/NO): NO